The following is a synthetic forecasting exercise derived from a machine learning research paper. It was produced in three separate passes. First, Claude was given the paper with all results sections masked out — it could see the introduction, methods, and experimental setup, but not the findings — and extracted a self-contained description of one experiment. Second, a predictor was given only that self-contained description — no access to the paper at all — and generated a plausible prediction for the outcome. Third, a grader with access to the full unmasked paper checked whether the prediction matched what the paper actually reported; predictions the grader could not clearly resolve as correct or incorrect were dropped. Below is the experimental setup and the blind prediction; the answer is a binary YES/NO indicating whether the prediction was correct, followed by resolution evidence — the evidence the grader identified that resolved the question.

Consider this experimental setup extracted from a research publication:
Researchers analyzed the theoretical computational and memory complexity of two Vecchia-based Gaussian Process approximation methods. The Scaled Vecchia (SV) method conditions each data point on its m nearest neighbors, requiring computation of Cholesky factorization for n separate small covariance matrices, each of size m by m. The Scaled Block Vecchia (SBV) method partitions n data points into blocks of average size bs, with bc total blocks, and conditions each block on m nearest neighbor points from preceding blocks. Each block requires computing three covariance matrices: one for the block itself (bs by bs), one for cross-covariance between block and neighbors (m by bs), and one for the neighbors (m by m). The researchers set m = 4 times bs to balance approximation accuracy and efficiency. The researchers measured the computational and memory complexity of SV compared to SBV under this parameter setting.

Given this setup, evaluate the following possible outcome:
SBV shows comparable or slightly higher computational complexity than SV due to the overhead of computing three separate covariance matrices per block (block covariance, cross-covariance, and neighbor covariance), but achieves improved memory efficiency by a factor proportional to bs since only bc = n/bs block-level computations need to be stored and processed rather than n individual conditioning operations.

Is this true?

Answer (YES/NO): NO